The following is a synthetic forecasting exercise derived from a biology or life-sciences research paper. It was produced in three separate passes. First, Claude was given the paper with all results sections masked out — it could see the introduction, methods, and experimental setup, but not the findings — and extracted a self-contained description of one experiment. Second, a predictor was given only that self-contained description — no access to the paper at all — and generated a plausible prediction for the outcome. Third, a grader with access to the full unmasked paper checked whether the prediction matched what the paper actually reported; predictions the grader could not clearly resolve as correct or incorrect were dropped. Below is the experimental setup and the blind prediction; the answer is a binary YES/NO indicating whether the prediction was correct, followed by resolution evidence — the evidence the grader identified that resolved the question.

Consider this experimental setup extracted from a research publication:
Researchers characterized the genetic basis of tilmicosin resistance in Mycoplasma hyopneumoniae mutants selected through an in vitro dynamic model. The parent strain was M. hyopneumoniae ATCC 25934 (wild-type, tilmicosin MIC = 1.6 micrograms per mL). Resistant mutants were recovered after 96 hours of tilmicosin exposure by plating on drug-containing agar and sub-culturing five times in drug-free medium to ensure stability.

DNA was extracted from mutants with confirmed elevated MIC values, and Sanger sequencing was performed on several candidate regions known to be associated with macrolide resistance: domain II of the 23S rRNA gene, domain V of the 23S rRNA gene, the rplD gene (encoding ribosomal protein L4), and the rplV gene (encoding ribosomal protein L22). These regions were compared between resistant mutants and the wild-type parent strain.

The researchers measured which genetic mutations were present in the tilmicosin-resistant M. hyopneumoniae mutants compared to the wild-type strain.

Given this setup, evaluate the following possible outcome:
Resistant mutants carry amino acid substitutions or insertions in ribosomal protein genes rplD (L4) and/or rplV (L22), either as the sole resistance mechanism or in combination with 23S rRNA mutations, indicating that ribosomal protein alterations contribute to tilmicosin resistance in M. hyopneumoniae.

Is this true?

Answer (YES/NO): NO